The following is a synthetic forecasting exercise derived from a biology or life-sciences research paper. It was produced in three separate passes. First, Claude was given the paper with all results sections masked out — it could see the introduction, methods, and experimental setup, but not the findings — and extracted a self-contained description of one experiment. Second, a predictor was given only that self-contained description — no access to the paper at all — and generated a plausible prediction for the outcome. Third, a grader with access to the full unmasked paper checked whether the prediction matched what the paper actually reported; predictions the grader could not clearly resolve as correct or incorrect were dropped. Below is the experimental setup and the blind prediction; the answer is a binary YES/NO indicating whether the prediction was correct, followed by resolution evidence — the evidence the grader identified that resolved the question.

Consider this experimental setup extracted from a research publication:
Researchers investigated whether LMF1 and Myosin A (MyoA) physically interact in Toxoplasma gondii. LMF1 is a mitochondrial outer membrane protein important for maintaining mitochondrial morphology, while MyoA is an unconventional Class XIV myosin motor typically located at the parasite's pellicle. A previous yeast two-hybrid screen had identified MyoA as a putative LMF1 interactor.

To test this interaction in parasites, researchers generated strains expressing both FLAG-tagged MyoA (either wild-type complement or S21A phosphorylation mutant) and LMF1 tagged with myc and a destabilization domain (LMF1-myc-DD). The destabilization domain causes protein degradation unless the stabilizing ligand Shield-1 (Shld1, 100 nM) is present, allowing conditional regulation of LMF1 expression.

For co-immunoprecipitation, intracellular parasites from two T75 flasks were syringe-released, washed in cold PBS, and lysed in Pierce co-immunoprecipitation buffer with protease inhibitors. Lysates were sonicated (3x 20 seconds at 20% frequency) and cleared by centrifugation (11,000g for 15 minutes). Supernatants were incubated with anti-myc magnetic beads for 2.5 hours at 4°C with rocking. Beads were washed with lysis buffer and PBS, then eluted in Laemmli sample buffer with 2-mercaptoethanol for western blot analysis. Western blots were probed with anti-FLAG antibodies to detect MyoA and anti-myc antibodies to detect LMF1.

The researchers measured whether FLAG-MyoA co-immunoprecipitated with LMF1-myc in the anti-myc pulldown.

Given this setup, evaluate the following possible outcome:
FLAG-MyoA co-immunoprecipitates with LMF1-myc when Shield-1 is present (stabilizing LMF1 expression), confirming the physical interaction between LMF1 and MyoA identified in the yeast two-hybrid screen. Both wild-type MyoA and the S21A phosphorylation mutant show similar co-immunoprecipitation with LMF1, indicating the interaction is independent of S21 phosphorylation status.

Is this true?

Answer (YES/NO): YES